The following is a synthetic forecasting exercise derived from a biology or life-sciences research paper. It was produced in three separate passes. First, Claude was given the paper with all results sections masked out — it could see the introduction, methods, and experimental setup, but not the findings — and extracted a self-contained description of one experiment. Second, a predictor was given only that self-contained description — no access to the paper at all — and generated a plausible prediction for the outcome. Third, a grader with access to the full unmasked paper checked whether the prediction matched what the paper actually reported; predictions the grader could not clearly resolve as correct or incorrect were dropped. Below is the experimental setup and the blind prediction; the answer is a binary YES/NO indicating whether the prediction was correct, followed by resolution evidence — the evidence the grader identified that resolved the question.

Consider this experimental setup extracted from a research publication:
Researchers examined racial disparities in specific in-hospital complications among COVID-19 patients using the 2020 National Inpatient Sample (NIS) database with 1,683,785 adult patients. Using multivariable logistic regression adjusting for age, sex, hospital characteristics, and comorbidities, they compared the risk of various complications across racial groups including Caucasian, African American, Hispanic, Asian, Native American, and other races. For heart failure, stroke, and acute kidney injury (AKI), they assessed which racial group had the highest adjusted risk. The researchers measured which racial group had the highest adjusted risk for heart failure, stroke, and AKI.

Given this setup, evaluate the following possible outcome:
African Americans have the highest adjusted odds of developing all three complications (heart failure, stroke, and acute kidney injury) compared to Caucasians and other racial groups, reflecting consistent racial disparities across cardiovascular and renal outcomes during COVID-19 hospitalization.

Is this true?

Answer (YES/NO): YES